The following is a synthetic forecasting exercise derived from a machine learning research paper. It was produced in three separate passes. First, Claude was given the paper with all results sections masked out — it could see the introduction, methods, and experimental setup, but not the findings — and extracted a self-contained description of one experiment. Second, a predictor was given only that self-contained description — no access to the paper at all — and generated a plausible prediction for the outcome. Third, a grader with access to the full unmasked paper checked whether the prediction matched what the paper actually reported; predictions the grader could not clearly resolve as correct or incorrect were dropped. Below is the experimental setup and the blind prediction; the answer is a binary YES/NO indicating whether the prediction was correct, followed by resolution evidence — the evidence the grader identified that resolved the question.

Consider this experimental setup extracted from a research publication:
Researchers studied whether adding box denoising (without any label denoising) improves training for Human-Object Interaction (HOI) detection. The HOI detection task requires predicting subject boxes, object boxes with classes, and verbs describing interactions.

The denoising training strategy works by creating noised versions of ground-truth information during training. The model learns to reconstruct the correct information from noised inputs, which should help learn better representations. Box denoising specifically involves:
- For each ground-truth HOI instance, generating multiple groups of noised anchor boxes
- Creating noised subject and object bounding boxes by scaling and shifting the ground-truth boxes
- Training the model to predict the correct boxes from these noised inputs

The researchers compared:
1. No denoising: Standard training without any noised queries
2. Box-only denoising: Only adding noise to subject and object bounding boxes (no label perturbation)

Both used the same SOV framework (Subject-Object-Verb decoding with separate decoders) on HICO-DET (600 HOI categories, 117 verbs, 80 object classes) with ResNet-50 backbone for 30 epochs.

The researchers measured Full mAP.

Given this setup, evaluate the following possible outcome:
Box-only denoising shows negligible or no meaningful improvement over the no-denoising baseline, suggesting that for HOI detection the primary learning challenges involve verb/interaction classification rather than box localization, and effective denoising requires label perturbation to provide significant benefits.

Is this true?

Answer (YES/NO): NO